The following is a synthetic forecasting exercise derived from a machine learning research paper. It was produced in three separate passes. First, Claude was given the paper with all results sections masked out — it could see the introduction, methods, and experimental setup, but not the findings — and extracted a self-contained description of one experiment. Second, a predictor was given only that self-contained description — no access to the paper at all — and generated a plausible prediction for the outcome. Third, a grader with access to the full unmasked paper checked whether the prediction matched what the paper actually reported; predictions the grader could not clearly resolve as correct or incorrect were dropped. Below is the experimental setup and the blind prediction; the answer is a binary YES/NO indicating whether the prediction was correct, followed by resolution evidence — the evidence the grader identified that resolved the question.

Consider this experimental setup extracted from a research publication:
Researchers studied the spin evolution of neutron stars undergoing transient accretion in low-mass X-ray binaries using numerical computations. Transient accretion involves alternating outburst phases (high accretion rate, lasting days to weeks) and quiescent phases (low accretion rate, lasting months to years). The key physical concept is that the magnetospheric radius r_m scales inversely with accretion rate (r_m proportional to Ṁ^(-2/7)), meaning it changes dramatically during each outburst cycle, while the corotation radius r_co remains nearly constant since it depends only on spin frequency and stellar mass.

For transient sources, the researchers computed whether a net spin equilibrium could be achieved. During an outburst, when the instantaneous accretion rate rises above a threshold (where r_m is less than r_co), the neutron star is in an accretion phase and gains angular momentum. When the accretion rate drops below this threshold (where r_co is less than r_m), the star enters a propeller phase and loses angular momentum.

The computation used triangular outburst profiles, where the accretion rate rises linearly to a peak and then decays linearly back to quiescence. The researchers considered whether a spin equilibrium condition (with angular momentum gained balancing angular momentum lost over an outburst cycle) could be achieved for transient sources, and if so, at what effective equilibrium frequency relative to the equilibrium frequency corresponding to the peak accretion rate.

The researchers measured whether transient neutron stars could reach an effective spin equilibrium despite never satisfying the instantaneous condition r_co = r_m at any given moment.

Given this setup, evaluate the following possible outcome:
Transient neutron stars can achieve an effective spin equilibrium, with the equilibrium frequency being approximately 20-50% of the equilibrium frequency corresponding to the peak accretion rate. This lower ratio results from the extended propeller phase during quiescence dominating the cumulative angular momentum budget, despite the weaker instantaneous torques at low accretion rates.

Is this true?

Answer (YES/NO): NO